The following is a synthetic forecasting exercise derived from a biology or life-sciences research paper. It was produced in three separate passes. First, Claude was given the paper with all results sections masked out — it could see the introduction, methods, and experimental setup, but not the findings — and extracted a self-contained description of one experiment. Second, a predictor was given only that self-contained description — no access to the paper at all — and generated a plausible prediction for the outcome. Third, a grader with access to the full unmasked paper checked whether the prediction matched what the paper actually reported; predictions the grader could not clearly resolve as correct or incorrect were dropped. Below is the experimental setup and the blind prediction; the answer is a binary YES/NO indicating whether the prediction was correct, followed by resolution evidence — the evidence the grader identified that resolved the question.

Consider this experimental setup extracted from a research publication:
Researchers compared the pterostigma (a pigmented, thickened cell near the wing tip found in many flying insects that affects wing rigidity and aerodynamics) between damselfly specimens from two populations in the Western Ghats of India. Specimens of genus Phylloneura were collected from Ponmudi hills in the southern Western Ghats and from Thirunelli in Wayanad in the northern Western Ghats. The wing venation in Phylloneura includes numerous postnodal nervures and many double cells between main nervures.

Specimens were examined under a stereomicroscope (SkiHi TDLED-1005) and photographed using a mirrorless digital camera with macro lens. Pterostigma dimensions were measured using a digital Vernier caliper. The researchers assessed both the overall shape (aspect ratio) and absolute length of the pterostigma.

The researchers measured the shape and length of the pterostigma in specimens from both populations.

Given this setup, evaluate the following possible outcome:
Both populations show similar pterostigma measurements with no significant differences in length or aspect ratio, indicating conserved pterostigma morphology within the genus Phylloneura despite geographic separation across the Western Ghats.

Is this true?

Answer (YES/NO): NO